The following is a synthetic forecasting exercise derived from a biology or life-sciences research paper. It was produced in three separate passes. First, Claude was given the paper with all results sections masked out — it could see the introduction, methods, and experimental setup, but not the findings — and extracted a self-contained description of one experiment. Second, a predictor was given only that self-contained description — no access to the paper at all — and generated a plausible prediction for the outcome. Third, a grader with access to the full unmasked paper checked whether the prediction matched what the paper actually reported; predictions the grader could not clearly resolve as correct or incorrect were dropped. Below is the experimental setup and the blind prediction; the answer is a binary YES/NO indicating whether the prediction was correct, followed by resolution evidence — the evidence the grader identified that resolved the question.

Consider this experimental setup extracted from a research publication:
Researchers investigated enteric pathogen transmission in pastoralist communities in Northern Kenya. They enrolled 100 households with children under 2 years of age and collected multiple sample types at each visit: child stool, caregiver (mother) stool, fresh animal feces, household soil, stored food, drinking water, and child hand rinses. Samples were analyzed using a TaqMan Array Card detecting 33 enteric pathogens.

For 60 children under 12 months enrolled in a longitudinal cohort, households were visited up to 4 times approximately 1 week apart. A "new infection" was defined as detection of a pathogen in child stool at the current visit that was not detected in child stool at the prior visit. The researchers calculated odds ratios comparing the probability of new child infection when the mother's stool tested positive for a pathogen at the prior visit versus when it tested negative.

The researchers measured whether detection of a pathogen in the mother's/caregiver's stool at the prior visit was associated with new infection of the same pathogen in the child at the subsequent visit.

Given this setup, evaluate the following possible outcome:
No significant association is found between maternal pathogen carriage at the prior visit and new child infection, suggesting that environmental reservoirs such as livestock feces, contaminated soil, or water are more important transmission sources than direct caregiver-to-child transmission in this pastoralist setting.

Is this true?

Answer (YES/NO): NO